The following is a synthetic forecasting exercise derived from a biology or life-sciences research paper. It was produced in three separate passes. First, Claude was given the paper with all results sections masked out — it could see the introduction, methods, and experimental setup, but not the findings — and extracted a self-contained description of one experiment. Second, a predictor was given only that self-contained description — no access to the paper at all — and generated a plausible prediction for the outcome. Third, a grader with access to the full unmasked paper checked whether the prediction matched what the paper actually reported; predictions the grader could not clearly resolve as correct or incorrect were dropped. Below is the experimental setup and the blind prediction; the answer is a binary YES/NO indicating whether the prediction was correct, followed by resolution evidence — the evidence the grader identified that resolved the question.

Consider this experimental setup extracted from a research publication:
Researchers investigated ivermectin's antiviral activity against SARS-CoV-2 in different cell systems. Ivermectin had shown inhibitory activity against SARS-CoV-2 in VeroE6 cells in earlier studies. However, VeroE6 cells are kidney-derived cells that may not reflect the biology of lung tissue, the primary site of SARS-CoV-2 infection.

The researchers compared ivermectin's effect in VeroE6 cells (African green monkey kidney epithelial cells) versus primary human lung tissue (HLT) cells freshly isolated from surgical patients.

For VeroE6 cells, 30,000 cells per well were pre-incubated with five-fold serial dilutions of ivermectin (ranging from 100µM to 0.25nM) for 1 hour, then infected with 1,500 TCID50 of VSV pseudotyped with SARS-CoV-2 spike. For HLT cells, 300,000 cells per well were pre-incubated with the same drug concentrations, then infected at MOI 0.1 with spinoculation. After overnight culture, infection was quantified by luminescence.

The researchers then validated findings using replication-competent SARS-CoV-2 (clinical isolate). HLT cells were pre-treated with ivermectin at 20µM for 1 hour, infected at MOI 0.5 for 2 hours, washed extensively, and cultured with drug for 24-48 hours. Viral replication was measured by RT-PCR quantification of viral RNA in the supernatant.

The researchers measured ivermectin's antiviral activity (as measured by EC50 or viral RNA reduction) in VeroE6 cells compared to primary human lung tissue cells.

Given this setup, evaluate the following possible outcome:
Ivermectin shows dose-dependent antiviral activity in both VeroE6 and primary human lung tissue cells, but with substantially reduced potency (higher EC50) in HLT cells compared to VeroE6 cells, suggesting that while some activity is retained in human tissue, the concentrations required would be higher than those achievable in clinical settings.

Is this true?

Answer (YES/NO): NO